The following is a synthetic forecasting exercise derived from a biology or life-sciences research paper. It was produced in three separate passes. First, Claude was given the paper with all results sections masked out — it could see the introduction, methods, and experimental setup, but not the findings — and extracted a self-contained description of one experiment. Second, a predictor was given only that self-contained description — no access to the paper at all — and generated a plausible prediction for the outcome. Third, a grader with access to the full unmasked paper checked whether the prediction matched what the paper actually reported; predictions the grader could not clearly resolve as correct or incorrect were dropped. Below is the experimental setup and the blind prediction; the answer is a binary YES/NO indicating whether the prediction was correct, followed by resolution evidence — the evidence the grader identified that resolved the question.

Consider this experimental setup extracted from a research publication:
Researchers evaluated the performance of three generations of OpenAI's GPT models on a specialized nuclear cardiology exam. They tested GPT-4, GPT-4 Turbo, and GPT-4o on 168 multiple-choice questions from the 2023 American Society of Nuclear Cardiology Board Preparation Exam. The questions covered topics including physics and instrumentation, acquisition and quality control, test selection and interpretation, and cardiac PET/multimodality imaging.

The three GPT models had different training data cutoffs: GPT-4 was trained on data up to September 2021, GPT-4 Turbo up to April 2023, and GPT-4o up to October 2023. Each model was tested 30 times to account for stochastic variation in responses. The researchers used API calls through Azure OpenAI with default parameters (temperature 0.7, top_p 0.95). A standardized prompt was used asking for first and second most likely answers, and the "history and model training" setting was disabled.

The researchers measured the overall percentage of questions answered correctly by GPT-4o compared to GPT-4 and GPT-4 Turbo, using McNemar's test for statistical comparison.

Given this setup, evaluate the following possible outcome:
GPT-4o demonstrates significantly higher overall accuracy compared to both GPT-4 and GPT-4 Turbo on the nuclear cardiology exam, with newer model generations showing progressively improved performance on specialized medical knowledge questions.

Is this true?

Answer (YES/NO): YES